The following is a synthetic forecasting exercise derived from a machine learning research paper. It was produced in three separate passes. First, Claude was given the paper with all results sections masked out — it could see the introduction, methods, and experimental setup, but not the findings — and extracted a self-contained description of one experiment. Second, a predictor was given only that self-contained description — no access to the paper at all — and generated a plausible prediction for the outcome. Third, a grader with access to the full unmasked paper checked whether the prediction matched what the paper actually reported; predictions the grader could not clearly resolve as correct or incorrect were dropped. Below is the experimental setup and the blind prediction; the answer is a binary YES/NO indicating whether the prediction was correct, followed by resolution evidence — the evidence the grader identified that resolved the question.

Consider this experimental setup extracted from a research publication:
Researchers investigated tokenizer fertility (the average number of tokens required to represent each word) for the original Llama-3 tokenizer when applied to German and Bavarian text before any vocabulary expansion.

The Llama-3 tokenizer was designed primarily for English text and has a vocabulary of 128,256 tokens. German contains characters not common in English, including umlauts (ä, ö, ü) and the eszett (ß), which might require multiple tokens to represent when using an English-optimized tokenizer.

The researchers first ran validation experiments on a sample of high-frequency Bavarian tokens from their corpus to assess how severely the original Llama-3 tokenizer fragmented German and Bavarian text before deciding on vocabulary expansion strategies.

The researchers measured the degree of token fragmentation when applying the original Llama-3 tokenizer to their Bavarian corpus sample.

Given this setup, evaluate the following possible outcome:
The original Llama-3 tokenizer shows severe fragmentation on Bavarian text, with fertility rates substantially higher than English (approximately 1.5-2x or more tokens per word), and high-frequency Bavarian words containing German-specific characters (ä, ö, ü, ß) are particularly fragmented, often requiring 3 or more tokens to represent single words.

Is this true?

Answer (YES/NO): NO